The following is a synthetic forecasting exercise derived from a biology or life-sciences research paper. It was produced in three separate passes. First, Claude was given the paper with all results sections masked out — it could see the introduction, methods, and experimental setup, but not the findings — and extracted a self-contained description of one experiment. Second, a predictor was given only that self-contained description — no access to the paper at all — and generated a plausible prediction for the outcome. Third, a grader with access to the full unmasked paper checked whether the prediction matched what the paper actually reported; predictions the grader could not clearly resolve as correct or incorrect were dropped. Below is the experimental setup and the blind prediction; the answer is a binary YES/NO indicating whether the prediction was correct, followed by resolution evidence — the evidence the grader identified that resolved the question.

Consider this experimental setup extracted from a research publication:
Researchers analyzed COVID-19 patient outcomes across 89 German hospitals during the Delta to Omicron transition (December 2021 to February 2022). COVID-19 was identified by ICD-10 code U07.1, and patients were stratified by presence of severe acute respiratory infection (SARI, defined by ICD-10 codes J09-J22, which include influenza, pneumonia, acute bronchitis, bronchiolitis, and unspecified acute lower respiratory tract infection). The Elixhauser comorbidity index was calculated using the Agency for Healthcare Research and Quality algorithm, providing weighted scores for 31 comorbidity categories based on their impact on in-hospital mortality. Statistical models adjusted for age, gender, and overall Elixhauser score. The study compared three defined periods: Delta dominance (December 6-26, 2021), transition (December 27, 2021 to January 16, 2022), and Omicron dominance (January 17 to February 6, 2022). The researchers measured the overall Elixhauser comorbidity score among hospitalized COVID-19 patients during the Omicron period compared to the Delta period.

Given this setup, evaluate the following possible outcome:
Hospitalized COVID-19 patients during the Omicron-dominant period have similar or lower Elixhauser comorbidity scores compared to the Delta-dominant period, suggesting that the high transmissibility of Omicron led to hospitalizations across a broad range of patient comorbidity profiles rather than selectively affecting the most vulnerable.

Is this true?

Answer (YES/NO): YES